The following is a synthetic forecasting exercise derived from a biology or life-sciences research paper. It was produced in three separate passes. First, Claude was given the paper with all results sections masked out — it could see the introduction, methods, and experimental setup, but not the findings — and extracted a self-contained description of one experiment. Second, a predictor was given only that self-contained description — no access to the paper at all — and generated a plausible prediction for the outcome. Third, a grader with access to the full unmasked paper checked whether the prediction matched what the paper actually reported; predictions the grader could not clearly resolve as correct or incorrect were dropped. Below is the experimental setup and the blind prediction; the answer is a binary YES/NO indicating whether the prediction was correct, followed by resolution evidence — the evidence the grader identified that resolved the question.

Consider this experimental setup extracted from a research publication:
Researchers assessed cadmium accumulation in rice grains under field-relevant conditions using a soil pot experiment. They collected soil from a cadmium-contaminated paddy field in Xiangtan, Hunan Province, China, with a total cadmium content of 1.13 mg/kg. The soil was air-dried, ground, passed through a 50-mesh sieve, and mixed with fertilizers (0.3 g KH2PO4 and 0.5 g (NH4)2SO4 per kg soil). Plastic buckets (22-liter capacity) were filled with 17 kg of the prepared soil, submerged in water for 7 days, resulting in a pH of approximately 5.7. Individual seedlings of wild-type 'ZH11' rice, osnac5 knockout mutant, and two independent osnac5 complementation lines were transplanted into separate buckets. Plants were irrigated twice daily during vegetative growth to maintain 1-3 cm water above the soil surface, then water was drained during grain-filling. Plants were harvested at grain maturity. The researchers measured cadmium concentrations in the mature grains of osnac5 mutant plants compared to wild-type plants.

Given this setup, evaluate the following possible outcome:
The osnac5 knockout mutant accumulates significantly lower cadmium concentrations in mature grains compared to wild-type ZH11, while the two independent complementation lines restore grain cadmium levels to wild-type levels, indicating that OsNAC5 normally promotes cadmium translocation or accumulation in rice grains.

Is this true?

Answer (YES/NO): YES